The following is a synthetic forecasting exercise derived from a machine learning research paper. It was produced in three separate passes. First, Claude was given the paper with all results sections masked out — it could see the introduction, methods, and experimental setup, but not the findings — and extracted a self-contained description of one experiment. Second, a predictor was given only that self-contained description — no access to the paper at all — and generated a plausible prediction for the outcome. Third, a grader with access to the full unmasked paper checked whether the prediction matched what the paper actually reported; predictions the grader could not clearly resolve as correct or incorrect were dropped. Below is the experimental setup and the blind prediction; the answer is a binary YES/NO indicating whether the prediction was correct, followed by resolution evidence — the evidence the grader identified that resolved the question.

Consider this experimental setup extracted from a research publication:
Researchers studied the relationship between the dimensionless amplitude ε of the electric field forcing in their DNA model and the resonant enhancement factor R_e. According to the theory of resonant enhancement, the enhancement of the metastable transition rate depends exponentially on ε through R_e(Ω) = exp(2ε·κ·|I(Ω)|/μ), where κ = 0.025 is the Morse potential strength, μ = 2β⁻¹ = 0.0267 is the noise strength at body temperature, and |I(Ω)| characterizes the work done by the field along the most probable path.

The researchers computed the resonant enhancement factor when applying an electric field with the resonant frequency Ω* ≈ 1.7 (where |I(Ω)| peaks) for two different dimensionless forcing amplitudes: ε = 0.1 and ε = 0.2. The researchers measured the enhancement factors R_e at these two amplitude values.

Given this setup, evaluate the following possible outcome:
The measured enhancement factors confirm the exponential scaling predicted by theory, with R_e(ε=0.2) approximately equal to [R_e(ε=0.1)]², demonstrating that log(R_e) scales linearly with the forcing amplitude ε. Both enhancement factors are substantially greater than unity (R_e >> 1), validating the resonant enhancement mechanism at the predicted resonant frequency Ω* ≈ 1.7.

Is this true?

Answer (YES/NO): YES